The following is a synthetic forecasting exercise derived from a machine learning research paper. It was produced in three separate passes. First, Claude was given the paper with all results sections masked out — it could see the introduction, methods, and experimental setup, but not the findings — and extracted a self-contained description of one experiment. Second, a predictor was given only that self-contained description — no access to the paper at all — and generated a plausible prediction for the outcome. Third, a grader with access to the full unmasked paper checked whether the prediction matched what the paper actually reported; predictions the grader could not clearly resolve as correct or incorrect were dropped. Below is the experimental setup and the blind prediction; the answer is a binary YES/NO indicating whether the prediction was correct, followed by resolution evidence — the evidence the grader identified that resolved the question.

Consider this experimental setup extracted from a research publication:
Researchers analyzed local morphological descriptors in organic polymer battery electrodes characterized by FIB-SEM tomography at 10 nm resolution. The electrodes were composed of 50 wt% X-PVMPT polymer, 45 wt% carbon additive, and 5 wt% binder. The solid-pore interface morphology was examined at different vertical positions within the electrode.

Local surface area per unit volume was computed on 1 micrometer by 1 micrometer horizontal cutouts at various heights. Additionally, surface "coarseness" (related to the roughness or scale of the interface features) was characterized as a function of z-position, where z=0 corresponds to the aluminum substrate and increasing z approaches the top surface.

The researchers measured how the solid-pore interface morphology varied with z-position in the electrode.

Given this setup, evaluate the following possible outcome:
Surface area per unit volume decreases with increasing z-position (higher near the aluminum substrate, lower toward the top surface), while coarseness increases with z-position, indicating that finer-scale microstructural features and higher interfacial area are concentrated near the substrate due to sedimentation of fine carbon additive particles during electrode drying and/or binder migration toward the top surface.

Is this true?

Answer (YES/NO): NO